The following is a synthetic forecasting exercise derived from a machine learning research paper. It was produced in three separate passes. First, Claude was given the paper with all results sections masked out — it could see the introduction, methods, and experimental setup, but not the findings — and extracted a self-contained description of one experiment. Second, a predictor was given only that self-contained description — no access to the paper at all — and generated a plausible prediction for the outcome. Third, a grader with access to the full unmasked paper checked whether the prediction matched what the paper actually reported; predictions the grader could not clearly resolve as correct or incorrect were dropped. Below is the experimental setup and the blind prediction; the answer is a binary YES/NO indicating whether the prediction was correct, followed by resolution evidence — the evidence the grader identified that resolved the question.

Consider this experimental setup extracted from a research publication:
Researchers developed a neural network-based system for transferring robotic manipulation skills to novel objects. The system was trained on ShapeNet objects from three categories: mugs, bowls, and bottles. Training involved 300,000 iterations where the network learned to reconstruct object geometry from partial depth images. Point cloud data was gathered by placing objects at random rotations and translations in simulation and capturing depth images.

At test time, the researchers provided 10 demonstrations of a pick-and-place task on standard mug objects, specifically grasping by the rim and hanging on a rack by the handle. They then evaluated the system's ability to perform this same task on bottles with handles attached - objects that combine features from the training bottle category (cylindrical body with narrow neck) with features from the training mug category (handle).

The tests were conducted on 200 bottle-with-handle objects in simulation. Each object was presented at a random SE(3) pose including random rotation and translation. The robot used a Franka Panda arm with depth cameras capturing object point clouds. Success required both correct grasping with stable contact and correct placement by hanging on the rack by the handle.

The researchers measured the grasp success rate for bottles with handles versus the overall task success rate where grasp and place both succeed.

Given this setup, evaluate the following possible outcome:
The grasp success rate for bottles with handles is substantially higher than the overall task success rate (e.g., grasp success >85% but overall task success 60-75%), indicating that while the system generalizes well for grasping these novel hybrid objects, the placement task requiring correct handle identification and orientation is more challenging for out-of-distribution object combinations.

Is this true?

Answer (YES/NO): NO